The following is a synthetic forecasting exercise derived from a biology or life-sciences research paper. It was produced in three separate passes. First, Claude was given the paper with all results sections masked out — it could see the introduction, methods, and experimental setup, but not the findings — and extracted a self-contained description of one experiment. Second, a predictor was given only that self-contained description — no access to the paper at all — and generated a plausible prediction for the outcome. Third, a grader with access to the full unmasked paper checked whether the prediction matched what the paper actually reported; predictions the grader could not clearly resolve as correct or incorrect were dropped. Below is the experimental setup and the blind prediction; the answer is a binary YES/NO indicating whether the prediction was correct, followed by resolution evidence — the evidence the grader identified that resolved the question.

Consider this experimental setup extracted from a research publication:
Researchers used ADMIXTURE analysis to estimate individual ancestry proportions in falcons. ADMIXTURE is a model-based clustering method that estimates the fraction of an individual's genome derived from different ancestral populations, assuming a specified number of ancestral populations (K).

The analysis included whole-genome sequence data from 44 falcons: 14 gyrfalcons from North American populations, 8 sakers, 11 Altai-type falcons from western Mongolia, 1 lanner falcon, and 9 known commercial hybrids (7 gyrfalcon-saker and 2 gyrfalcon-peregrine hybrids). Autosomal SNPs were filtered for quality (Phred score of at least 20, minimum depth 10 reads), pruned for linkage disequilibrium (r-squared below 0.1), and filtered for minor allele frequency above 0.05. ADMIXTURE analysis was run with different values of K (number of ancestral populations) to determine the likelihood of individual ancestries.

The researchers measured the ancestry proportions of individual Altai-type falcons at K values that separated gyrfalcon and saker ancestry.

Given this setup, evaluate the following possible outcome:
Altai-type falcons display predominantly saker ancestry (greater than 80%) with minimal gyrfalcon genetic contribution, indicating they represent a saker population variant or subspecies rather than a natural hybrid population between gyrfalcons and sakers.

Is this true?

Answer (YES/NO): NO